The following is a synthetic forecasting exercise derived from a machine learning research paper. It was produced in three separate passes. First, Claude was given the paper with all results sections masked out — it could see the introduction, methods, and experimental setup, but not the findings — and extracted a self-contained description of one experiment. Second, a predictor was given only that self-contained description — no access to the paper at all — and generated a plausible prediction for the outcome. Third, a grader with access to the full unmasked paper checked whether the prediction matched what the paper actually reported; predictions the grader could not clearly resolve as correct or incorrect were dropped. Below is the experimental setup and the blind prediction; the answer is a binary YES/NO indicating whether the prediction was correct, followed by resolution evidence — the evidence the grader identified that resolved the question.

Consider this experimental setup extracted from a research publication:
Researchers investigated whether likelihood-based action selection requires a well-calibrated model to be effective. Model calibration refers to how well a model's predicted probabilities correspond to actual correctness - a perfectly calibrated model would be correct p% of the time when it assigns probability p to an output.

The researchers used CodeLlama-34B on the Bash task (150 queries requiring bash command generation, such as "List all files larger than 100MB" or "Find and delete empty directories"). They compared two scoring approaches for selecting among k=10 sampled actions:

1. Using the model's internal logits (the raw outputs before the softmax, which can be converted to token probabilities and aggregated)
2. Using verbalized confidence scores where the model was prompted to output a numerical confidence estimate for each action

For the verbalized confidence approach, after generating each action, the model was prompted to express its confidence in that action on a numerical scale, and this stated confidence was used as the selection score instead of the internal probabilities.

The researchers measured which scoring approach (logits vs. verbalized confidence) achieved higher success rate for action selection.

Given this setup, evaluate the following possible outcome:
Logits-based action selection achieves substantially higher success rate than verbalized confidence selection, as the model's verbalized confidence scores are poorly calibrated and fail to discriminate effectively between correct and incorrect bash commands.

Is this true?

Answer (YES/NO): YES